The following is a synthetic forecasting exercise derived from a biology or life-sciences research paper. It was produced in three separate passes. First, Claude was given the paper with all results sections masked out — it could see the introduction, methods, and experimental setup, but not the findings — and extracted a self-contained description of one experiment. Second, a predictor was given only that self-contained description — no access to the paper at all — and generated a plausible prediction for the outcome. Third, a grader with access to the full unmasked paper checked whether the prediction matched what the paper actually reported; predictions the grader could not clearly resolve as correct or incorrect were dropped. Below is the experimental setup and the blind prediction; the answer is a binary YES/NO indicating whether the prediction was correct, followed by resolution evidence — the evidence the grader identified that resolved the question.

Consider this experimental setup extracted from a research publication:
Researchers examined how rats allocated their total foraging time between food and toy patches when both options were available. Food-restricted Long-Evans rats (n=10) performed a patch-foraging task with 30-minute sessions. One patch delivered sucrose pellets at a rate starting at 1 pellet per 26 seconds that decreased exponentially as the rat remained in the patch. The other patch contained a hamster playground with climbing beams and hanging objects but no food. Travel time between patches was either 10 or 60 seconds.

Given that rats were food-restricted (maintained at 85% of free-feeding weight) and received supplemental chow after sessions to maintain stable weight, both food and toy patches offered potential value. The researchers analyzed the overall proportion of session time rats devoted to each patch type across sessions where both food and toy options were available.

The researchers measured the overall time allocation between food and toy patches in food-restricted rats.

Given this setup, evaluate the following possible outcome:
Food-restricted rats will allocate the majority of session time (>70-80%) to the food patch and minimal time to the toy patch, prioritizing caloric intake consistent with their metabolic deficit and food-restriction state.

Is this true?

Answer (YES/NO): NO